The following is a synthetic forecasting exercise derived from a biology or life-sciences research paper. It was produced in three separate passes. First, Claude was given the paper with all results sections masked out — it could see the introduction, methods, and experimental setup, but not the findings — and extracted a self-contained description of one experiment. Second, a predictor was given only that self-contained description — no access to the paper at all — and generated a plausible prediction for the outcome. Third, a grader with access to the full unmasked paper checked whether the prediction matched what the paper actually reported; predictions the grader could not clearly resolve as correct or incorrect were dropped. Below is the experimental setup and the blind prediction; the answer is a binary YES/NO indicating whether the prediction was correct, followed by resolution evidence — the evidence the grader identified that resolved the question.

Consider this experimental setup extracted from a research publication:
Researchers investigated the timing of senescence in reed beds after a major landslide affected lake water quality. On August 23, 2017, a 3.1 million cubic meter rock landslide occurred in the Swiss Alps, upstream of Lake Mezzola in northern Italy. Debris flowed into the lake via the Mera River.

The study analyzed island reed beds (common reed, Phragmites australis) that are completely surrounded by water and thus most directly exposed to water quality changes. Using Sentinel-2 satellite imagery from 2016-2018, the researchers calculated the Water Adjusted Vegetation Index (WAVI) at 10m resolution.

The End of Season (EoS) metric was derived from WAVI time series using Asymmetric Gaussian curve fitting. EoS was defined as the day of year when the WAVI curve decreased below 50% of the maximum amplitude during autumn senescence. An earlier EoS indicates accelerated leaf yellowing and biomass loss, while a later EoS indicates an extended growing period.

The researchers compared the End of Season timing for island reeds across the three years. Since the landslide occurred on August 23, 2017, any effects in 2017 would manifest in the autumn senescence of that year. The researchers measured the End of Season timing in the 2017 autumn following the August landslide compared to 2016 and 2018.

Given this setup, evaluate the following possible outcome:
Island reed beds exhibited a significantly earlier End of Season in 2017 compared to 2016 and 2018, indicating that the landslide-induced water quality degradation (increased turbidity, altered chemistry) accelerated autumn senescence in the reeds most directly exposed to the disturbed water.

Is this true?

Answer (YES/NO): YES